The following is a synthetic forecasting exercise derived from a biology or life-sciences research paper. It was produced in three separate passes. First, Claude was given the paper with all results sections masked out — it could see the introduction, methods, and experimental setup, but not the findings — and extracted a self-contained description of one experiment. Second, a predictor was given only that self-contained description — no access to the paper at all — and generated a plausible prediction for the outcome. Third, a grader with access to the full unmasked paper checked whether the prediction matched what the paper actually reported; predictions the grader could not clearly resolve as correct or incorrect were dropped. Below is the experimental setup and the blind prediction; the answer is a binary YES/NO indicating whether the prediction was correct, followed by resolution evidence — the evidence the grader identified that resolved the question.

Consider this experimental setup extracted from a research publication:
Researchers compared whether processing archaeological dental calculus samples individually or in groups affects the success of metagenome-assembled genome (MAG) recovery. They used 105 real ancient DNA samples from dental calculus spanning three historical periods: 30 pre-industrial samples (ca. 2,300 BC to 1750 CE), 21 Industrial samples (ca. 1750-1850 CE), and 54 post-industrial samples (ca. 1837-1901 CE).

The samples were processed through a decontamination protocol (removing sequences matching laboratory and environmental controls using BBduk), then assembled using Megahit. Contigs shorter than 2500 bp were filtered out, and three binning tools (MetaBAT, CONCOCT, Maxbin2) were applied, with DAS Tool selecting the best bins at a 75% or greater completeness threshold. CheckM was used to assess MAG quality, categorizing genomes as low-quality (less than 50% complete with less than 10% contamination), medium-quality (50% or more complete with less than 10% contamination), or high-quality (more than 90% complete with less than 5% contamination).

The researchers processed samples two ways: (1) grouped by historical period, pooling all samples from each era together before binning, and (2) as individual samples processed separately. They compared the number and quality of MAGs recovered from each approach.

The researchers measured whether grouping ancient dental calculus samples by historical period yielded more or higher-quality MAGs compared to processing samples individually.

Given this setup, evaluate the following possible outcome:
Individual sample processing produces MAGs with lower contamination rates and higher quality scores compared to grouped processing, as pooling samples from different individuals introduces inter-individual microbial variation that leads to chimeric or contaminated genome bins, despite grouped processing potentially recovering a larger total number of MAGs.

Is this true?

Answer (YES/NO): NO